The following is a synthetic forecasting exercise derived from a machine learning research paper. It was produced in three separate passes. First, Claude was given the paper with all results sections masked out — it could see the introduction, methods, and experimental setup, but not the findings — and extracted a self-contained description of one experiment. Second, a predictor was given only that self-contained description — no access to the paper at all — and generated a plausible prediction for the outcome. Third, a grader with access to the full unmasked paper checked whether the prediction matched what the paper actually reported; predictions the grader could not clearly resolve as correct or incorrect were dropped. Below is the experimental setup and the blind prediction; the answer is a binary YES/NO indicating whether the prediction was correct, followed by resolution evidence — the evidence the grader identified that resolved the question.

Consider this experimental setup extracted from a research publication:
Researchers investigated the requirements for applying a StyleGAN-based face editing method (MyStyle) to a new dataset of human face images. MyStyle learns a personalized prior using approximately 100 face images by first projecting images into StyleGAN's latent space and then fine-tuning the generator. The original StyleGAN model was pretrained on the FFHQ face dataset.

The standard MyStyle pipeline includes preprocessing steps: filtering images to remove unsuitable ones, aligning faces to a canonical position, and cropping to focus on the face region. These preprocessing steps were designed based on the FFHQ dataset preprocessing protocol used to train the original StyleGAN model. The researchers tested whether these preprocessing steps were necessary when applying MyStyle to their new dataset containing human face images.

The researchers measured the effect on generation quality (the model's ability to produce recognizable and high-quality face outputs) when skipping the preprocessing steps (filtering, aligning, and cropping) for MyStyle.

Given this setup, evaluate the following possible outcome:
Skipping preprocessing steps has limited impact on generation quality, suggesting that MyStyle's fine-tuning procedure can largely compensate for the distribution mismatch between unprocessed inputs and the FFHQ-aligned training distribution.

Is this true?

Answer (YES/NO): NO